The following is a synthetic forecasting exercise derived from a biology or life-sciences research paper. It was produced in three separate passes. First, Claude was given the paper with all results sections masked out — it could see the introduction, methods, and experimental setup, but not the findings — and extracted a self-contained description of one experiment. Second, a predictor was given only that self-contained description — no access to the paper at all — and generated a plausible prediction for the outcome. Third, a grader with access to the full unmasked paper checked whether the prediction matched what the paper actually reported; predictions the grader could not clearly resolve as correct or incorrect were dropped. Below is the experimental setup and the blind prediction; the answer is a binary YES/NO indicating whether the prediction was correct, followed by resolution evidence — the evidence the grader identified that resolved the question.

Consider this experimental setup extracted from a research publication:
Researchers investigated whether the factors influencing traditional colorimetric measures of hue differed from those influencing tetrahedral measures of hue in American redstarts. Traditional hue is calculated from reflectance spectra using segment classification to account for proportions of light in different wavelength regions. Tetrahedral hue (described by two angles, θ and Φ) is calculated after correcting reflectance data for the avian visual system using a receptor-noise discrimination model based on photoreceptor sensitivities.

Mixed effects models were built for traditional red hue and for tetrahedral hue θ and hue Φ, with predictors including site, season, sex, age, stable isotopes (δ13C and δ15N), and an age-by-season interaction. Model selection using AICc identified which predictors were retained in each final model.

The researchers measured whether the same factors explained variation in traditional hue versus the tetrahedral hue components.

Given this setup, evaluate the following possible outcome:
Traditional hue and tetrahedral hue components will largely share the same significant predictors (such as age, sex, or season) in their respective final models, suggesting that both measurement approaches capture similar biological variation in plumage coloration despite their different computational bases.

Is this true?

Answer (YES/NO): NO